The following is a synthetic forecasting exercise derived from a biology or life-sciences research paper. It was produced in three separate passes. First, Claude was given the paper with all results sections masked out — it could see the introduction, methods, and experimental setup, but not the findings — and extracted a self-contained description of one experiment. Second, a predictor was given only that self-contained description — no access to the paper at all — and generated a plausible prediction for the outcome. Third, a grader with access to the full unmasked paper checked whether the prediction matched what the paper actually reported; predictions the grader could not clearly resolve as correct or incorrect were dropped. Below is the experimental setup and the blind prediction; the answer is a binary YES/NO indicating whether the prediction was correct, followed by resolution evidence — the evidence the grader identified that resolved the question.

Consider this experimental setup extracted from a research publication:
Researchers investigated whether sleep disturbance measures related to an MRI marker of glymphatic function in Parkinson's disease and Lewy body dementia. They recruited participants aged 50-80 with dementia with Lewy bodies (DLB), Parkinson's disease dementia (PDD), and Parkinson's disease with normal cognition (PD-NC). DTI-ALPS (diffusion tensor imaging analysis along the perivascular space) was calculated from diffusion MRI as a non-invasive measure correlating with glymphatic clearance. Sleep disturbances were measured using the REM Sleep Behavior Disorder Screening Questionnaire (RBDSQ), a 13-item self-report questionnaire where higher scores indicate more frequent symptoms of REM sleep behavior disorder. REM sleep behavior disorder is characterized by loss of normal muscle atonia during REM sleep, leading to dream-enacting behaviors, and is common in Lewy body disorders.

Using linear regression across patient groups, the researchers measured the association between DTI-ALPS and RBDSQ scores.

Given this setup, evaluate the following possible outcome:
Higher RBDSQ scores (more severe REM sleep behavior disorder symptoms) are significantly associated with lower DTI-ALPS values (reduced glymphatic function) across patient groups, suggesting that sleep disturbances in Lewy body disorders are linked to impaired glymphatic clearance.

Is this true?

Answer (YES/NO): YES